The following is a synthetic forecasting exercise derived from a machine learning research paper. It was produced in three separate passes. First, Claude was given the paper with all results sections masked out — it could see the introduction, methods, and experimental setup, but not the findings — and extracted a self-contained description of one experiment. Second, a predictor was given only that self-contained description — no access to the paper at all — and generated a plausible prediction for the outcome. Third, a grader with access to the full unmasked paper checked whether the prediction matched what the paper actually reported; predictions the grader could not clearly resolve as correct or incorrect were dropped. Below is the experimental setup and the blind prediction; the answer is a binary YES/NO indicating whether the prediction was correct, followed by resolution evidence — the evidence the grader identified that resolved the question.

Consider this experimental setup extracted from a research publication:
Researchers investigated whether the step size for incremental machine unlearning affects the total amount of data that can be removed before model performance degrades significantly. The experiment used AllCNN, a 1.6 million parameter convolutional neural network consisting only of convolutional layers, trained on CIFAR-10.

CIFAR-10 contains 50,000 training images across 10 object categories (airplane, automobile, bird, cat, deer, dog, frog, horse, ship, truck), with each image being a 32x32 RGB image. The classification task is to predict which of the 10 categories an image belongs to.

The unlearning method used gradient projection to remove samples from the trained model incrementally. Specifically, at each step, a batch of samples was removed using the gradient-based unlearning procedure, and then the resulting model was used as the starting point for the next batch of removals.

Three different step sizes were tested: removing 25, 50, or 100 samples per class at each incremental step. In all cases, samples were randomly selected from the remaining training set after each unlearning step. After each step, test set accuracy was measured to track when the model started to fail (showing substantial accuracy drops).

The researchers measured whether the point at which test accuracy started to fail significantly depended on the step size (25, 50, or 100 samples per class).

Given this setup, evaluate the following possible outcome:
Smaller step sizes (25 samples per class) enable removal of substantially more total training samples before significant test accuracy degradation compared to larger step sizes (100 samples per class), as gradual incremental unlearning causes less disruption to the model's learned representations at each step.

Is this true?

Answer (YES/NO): NO